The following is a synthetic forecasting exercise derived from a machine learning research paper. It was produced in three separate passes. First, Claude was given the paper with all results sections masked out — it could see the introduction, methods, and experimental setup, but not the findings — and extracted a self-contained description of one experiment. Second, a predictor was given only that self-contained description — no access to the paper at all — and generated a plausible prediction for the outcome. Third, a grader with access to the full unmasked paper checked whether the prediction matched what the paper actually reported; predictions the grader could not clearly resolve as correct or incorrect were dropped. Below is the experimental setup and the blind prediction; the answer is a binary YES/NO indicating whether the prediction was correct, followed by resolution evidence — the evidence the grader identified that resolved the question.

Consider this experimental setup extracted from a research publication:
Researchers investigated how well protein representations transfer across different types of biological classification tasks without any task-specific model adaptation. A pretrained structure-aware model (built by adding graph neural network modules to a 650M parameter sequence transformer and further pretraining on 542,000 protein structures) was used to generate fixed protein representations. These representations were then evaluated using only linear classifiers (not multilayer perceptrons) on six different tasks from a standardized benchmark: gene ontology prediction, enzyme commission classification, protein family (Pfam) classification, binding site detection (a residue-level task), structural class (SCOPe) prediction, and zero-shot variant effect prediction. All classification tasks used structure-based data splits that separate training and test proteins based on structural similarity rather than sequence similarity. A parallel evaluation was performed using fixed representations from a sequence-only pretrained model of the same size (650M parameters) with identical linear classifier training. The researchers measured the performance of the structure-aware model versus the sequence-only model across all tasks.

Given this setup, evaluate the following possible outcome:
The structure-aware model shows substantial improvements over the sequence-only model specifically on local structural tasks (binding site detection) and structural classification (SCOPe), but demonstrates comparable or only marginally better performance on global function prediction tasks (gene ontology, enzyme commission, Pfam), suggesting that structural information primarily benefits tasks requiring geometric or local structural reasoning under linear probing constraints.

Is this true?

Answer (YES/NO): NO